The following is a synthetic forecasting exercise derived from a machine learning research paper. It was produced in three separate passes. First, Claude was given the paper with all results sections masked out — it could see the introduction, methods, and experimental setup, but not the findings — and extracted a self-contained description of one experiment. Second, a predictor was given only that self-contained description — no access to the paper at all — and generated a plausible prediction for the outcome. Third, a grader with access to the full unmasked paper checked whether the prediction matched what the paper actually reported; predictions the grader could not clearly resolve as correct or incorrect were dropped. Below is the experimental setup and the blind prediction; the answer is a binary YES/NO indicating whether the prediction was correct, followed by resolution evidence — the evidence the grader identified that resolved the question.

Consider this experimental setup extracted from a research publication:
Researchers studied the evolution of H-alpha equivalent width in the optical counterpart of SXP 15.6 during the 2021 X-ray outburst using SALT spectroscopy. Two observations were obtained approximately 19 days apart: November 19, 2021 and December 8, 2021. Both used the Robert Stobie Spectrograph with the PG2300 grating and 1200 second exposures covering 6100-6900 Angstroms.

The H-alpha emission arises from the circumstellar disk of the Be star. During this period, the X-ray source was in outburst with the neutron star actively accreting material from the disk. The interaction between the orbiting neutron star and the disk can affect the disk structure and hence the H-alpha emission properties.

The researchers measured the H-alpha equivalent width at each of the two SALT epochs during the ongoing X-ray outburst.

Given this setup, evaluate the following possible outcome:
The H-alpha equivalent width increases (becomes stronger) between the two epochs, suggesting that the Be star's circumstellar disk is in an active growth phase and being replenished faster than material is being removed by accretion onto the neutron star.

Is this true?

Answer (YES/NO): YES